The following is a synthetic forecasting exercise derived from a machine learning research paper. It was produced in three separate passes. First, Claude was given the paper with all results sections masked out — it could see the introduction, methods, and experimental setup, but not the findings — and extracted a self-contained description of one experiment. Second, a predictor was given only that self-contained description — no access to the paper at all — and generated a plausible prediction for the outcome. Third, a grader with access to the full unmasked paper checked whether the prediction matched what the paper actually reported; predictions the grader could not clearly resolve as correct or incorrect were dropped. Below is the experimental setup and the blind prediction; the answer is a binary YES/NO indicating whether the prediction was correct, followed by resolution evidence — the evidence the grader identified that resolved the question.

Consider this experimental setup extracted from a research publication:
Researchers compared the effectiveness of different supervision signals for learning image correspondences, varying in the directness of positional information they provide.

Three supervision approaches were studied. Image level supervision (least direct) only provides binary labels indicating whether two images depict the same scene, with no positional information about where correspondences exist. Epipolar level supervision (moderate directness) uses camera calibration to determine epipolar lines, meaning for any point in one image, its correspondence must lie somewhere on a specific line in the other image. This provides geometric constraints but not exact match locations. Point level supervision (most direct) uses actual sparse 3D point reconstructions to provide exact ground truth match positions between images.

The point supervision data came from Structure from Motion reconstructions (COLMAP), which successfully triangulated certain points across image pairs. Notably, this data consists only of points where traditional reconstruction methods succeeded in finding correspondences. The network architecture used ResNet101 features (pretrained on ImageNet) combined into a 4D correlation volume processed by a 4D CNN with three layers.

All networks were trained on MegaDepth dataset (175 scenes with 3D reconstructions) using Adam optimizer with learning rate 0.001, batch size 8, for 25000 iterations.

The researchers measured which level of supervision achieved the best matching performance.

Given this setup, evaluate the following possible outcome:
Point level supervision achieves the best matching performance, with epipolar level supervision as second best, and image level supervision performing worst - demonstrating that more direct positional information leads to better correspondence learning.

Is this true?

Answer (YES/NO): NO